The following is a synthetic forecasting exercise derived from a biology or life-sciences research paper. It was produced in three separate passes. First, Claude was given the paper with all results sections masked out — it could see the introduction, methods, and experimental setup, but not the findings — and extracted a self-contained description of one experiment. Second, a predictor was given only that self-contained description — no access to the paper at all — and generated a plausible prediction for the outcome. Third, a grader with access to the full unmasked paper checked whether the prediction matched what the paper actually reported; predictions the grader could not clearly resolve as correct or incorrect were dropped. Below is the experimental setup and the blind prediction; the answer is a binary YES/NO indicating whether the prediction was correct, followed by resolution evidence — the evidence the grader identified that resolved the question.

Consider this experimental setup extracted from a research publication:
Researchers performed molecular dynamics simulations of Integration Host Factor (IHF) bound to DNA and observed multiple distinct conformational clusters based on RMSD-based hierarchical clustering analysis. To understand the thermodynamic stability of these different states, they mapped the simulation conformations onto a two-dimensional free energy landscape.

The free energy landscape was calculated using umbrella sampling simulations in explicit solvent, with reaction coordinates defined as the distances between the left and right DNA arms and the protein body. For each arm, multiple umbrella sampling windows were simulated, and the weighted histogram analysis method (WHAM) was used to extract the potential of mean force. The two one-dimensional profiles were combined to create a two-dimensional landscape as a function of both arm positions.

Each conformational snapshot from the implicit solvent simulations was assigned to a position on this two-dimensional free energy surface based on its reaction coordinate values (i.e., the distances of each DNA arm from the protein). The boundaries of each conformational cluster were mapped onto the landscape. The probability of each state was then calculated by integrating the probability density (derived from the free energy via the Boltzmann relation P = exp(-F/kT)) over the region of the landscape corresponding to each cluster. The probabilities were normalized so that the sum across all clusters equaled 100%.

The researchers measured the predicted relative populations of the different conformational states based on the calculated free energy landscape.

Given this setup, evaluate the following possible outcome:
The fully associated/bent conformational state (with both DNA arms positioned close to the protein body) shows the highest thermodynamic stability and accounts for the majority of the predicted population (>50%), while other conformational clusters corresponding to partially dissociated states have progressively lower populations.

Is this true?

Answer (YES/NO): NO